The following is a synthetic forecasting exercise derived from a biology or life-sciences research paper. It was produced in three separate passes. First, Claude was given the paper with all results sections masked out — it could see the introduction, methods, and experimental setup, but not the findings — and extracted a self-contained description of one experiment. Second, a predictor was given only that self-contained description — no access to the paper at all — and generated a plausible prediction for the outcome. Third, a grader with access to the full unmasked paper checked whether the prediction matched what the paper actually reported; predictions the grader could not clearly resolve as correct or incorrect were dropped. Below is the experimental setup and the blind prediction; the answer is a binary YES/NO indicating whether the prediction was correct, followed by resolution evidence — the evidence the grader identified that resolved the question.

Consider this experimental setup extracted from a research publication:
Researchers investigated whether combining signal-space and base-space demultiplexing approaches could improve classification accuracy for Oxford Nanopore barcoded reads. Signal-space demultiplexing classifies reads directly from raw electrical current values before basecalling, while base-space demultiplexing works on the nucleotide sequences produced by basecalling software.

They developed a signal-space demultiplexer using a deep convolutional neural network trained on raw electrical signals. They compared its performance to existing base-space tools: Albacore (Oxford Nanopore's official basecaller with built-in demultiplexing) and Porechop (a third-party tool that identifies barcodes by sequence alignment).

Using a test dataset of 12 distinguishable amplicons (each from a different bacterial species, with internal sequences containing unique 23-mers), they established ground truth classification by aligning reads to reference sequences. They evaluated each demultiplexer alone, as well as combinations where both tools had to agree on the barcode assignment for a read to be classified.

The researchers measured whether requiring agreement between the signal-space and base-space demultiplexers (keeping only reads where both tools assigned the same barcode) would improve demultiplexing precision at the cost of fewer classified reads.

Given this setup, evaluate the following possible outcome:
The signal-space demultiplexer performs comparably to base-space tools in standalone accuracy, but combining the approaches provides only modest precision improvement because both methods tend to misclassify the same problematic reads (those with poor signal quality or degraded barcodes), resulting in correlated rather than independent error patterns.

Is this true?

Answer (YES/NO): NO